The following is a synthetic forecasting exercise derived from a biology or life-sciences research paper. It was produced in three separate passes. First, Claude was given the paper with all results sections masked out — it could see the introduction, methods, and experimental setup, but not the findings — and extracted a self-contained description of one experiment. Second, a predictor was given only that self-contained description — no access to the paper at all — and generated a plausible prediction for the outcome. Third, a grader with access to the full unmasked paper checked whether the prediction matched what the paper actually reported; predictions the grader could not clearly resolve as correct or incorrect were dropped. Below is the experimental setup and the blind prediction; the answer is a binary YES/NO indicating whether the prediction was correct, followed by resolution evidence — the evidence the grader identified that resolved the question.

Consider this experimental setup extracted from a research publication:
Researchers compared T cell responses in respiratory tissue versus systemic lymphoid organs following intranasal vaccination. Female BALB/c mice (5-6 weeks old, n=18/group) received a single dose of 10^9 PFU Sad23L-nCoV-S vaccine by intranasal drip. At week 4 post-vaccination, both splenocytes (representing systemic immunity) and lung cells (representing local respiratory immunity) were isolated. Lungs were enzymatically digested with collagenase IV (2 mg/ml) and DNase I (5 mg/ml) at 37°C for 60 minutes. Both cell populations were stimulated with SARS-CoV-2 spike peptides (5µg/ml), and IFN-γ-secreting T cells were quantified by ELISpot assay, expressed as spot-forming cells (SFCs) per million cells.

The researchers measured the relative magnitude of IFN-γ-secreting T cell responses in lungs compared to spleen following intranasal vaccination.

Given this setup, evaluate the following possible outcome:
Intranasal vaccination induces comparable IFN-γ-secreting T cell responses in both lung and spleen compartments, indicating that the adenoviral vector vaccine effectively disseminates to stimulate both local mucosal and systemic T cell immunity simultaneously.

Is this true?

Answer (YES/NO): NO